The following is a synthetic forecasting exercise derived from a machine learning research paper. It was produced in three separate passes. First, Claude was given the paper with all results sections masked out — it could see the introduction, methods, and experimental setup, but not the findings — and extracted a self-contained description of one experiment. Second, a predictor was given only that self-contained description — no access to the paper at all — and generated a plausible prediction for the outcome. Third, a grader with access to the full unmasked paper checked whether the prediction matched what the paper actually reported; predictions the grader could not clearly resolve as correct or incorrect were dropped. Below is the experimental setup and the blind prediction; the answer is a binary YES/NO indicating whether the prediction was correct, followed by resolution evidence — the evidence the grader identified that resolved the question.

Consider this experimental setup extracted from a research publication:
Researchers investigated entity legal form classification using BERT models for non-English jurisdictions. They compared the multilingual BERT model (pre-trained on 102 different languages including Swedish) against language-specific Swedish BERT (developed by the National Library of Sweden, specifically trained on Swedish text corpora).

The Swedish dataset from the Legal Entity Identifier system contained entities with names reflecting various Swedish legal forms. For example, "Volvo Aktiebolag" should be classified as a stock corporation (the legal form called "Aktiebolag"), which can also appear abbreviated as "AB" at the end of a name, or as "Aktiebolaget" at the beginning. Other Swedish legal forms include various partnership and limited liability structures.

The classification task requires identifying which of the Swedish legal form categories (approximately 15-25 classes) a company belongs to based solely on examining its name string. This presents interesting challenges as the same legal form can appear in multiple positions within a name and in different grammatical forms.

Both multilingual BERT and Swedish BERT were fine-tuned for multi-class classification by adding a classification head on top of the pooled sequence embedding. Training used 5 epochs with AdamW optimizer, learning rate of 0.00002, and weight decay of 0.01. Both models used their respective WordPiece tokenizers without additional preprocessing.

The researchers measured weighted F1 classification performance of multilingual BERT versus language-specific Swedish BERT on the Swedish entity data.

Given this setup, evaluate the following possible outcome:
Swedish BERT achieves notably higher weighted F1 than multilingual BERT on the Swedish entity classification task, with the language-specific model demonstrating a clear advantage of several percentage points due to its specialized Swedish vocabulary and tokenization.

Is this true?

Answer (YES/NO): NO